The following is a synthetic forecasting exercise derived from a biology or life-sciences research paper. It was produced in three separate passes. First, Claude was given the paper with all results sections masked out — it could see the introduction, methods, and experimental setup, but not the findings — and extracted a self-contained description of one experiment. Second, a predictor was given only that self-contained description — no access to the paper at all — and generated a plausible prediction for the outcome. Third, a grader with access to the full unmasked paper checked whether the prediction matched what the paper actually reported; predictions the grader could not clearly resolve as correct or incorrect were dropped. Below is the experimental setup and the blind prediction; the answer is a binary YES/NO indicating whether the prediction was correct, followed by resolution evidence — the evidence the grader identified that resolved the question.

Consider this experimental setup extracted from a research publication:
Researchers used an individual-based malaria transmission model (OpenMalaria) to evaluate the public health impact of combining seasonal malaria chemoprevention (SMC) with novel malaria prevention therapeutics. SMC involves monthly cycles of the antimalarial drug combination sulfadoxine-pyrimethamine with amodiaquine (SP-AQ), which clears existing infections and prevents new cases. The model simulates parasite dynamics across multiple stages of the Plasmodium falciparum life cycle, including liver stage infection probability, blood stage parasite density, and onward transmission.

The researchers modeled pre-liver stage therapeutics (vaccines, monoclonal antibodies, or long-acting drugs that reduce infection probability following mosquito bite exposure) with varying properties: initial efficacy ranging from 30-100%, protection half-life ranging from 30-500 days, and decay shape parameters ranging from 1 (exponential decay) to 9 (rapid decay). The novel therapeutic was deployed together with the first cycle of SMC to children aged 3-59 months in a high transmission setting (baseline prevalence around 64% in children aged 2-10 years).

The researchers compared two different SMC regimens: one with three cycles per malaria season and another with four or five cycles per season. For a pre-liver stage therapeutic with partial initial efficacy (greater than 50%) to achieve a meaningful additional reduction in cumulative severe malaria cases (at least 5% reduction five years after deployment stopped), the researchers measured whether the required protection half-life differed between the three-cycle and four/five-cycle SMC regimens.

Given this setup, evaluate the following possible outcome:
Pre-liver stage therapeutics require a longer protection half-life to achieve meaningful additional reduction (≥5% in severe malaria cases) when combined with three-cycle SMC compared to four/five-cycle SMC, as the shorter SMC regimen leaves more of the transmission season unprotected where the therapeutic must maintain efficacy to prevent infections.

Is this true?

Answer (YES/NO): NO